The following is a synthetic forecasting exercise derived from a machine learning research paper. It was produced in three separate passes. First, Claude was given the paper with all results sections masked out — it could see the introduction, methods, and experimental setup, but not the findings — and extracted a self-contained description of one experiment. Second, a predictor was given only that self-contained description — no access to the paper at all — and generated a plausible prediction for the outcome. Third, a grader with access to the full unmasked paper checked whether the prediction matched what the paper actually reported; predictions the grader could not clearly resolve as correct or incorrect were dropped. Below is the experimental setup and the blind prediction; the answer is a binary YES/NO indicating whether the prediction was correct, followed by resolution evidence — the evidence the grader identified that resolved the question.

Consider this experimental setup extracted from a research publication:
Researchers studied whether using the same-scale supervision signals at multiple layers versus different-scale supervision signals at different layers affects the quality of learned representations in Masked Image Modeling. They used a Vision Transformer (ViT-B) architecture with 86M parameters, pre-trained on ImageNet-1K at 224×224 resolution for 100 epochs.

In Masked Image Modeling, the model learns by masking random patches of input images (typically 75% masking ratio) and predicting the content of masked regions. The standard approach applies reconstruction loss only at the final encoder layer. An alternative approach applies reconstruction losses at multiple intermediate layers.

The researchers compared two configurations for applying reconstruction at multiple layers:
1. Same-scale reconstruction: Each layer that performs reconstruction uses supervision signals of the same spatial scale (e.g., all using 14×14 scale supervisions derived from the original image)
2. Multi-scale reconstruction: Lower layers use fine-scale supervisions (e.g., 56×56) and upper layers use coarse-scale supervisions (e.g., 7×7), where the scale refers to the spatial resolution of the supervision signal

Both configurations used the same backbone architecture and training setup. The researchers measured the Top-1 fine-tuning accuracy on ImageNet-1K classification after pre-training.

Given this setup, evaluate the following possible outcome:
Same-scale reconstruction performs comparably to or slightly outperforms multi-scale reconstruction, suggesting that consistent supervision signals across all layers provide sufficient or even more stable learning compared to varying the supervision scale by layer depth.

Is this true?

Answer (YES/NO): NO